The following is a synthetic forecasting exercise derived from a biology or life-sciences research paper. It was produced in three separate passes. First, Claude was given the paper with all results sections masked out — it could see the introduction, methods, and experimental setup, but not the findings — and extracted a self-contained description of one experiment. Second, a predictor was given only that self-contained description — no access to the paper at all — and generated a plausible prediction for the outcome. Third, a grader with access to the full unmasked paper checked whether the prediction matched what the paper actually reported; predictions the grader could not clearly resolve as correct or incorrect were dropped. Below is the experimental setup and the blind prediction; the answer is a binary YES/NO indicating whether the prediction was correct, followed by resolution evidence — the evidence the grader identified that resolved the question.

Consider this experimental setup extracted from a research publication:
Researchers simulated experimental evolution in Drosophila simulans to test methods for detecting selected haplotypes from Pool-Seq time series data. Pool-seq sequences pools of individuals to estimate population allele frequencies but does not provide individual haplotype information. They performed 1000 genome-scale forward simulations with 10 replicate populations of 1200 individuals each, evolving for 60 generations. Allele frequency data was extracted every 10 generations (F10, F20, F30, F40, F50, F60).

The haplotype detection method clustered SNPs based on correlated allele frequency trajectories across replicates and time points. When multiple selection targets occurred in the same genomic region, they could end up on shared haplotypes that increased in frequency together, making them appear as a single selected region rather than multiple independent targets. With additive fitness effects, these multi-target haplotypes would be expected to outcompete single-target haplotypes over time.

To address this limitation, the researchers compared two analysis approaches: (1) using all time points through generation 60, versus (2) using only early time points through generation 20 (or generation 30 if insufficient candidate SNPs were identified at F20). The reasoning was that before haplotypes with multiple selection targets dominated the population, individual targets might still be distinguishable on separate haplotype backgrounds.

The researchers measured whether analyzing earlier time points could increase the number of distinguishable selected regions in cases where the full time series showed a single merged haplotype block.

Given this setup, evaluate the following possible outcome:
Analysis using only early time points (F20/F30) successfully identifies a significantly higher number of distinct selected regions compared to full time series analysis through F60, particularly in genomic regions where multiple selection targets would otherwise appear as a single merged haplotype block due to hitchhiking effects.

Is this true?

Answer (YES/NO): YES